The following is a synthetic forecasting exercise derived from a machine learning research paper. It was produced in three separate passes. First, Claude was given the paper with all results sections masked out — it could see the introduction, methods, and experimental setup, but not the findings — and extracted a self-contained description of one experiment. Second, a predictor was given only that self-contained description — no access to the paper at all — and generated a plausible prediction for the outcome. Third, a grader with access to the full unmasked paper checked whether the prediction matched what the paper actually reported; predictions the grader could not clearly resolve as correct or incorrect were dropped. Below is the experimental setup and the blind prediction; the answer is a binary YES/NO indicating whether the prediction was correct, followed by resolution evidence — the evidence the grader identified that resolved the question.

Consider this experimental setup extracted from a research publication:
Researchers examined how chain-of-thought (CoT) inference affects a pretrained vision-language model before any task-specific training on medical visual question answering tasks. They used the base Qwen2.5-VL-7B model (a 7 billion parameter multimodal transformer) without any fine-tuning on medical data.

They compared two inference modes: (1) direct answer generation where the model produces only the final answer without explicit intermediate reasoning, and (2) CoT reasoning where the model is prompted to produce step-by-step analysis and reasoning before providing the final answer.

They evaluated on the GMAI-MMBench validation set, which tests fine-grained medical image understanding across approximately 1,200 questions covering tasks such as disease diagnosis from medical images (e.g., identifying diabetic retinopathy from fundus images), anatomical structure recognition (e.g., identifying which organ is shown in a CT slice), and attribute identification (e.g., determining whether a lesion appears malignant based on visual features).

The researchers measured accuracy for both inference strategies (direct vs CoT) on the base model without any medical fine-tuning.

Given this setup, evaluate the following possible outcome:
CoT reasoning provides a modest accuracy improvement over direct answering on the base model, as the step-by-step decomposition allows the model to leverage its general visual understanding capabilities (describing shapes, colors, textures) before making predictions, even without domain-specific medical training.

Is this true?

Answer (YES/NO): YES